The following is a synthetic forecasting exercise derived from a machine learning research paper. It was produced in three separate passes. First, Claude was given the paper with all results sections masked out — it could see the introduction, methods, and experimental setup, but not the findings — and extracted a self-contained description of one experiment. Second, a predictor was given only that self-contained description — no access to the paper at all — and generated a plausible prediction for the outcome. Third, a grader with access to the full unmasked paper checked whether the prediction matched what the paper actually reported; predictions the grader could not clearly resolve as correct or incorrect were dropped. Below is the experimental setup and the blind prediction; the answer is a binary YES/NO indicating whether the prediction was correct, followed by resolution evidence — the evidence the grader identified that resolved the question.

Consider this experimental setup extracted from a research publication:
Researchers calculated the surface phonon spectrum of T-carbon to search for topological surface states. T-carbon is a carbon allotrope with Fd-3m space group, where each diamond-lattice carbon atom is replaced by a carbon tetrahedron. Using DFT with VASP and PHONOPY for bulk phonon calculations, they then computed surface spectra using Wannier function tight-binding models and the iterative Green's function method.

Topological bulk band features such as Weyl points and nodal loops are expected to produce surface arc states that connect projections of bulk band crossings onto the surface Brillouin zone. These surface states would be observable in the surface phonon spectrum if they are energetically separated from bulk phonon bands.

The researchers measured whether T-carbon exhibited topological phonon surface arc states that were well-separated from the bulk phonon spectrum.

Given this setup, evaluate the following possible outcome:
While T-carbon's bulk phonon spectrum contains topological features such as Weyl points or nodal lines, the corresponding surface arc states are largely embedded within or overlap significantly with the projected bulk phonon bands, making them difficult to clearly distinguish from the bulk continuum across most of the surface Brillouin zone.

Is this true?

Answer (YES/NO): NO